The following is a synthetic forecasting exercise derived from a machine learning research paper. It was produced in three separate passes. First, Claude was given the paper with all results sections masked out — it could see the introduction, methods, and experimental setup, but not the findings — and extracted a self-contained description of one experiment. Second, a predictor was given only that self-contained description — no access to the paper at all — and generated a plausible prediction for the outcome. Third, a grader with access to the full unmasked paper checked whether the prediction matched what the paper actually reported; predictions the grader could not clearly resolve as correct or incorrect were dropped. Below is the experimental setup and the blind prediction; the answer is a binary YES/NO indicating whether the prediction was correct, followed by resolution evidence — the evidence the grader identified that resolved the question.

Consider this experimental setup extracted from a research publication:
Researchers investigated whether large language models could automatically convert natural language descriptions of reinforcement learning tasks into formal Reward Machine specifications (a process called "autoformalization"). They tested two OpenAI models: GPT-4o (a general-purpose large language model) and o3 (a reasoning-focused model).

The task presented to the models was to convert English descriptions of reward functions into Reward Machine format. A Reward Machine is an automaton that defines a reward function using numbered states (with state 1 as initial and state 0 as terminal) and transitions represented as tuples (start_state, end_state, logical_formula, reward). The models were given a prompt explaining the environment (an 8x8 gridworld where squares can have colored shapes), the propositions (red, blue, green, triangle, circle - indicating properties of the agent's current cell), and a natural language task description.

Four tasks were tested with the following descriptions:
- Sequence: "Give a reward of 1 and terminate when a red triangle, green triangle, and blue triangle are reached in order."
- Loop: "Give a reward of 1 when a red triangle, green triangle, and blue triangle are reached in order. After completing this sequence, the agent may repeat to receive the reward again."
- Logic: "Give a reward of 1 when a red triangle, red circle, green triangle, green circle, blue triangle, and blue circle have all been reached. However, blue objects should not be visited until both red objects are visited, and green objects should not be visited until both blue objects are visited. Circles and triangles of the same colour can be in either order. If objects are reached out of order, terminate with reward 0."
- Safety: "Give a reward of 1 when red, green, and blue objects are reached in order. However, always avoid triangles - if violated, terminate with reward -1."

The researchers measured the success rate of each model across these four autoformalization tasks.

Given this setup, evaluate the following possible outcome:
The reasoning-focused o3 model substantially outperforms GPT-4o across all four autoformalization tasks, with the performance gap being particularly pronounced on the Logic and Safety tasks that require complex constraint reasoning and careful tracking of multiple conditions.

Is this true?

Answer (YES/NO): NO